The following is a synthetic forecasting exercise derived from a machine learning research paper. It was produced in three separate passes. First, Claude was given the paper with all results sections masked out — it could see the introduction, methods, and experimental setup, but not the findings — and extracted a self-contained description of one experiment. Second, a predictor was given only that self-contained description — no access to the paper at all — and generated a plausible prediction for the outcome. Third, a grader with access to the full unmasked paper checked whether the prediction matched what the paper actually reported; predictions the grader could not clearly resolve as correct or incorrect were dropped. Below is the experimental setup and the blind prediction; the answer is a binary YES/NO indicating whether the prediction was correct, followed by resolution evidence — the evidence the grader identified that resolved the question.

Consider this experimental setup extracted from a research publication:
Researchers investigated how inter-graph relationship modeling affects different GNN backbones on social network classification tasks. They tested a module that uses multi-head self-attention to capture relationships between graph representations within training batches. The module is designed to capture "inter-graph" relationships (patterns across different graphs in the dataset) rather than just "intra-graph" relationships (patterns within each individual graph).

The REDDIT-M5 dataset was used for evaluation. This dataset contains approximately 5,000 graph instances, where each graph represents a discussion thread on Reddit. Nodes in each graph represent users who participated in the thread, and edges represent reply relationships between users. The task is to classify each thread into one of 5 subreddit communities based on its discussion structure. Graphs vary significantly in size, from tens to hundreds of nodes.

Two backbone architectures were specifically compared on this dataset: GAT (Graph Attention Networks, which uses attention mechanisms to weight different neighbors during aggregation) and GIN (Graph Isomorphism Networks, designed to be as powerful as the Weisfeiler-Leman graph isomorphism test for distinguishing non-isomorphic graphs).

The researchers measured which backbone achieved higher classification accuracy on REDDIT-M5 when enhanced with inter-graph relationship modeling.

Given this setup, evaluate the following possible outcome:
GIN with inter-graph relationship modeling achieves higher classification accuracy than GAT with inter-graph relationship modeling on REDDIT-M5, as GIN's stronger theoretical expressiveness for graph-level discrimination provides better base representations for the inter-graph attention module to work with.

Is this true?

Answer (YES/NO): YES